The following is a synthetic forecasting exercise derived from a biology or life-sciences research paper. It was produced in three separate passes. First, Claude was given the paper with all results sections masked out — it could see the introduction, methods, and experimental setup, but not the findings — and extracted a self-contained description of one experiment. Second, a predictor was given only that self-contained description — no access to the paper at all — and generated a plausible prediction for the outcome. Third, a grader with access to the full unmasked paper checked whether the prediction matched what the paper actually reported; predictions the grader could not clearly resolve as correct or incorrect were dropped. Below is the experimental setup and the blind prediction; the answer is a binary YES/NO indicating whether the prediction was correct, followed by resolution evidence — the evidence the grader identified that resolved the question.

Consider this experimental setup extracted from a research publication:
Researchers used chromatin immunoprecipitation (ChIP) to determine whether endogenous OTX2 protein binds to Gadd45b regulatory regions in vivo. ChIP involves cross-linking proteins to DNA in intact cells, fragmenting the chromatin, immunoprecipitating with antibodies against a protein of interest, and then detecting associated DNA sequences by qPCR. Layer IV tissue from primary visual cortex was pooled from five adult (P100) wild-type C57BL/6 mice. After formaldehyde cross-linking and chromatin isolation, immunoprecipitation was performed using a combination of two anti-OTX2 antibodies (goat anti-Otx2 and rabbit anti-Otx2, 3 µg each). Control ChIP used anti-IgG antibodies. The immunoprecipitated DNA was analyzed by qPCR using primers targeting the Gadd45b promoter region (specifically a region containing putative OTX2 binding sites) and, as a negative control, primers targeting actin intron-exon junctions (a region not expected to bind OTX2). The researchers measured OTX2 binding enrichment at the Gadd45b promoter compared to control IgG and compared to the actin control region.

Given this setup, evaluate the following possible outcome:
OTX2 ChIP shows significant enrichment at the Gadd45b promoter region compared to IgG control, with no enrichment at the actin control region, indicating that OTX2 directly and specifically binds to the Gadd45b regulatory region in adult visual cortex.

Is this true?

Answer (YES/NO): YES